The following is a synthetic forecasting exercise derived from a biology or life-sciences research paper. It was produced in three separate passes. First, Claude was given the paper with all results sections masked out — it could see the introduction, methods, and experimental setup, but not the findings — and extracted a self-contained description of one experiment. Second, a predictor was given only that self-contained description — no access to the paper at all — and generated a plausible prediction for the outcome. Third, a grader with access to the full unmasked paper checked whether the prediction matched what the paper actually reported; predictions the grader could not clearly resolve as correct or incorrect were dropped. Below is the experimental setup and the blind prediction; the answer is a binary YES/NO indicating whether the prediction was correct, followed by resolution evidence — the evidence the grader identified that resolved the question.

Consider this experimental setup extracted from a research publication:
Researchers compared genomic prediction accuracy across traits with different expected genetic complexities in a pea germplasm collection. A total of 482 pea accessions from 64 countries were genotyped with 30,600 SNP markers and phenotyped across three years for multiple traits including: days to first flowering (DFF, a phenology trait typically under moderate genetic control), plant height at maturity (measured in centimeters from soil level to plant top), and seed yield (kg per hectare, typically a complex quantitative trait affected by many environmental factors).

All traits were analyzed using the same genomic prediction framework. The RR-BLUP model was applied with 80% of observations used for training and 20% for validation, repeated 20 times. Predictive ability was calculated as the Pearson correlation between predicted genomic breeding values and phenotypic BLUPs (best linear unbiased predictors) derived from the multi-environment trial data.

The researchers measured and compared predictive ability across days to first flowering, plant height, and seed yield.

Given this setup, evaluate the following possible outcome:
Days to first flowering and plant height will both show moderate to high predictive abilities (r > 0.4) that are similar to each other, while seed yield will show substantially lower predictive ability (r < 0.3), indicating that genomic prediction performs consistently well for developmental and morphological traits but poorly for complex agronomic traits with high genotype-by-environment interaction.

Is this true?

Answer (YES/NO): NO